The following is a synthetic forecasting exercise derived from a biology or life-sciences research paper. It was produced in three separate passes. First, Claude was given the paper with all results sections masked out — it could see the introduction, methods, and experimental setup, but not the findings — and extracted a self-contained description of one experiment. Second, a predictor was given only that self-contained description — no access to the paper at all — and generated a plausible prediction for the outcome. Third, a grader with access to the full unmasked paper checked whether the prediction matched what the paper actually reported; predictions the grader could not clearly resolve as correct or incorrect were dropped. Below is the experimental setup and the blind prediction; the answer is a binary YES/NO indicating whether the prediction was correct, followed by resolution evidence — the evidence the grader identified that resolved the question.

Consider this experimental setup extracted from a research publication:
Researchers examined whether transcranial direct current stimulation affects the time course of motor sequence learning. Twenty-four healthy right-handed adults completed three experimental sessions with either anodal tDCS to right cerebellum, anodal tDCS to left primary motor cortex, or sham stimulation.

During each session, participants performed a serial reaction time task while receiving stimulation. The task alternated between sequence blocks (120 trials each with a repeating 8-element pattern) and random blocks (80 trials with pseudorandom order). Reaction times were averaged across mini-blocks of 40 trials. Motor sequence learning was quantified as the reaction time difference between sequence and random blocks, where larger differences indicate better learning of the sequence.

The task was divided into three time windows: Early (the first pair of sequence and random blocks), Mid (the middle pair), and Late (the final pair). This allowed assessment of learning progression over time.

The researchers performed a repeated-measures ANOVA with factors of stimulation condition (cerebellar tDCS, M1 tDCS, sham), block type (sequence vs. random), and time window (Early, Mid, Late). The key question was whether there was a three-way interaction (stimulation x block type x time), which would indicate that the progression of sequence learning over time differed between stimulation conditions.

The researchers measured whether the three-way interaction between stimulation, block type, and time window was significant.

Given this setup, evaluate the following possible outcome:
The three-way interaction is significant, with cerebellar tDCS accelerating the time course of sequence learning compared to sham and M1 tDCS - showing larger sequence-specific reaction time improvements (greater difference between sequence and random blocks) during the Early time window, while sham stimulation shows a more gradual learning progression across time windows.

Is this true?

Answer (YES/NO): NO